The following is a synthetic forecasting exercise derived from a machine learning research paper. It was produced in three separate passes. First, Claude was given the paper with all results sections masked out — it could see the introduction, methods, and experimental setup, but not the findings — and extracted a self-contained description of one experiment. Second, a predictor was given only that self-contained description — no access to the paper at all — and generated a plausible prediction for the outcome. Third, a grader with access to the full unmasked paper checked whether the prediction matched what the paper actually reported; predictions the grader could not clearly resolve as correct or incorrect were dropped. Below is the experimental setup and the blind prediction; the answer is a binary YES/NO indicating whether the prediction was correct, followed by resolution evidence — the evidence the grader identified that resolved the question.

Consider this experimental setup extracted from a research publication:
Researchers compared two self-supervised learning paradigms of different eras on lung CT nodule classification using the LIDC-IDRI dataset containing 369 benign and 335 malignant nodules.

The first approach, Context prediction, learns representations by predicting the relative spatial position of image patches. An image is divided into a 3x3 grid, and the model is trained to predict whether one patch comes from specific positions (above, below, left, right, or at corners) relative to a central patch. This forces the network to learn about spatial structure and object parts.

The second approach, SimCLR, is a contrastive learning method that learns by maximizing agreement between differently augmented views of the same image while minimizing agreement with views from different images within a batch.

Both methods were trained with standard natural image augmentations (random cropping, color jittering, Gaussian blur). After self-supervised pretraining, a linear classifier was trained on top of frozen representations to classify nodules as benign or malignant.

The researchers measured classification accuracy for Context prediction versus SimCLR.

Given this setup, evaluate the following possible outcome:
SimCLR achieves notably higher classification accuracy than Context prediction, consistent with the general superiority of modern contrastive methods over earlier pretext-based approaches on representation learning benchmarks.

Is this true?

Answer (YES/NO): YES